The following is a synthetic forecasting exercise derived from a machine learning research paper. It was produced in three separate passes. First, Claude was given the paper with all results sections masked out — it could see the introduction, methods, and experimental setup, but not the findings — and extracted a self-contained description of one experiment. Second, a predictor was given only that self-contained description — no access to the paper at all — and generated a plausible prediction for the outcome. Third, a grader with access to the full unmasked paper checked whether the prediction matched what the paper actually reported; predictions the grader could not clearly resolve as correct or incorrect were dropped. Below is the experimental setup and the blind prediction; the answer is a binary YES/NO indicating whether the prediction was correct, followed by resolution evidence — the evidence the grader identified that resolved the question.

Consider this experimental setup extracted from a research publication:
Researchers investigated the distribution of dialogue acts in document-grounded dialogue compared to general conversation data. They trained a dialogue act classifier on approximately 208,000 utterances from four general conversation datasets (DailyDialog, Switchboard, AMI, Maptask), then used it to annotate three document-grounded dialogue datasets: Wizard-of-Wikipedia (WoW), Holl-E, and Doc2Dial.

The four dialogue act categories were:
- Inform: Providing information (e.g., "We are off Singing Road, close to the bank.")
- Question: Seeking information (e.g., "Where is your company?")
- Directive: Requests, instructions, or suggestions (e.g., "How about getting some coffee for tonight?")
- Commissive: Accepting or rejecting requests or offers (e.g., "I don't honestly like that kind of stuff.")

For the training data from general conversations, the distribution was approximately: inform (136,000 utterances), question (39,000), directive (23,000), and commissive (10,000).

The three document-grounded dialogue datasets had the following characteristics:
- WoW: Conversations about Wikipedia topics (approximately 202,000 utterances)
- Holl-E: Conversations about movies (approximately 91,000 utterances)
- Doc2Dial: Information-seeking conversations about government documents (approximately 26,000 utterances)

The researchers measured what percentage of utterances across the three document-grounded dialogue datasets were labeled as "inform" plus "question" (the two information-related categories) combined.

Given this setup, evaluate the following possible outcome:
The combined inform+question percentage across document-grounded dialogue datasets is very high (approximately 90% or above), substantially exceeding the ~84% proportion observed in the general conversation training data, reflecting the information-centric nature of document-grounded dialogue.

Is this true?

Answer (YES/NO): YES